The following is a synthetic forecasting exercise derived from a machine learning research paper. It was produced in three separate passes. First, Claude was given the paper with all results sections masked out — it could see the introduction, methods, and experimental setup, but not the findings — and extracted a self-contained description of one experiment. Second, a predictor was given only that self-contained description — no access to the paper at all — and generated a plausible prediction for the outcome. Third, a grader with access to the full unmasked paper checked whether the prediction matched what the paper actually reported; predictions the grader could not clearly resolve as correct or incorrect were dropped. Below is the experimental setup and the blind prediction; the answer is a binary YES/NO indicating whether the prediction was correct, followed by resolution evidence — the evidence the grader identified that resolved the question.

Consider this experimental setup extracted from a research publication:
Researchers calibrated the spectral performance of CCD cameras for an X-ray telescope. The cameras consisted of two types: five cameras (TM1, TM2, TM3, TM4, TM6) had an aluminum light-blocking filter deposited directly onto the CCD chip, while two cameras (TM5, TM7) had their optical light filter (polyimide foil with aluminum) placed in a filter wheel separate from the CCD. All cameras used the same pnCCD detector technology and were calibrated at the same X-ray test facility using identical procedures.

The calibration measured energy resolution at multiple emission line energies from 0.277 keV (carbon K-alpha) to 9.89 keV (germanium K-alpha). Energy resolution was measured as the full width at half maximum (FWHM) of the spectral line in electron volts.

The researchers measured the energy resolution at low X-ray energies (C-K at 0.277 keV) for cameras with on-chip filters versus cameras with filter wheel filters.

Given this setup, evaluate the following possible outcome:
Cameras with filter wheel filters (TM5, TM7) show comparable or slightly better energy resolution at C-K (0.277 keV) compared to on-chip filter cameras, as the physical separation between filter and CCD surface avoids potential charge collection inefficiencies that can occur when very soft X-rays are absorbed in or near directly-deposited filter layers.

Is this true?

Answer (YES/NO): NO